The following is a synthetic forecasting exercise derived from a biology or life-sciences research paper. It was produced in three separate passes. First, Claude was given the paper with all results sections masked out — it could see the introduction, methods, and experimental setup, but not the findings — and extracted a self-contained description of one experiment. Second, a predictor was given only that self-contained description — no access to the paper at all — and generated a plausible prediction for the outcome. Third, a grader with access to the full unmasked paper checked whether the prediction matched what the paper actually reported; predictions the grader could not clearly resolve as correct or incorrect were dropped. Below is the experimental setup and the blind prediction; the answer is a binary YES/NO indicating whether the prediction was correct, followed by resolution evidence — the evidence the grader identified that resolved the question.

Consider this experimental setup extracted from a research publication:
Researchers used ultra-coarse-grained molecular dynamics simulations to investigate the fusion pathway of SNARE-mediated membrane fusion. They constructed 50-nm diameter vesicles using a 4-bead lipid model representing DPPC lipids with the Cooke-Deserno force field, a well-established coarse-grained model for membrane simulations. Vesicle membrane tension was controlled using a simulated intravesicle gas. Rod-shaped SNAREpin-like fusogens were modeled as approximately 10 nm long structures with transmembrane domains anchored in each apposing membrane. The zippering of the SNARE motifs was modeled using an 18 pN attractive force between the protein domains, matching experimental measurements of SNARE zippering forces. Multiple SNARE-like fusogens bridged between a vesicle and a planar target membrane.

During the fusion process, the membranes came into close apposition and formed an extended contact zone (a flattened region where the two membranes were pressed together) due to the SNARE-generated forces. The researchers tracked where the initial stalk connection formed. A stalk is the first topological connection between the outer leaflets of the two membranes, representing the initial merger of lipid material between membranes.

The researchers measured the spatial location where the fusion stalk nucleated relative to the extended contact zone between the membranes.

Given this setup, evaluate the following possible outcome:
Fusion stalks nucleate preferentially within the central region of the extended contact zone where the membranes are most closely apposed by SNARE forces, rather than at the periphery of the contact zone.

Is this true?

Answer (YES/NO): NO